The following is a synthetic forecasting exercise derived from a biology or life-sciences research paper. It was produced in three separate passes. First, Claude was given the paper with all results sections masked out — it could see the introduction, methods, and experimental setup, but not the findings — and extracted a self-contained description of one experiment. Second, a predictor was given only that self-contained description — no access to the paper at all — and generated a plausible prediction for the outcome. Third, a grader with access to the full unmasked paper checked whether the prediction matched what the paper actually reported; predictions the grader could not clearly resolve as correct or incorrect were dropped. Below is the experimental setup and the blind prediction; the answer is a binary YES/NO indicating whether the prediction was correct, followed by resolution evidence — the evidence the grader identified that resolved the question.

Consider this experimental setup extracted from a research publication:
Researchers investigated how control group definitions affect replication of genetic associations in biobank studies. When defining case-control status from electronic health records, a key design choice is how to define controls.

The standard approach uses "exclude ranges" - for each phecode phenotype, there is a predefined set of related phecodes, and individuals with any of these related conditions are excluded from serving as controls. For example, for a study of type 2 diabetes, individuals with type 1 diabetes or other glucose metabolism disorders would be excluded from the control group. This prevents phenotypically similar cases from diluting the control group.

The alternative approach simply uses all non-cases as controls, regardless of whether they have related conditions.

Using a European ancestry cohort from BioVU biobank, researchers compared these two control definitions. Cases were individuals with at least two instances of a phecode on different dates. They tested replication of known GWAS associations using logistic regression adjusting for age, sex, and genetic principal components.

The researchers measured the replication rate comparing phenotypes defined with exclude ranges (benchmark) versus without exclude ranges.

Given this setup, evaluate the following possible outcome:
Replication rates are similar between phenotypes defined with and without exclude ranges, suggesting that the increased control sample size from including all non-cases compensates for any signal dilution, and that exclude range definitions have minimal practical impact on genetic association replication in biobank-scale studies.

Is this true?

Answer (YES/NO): YES